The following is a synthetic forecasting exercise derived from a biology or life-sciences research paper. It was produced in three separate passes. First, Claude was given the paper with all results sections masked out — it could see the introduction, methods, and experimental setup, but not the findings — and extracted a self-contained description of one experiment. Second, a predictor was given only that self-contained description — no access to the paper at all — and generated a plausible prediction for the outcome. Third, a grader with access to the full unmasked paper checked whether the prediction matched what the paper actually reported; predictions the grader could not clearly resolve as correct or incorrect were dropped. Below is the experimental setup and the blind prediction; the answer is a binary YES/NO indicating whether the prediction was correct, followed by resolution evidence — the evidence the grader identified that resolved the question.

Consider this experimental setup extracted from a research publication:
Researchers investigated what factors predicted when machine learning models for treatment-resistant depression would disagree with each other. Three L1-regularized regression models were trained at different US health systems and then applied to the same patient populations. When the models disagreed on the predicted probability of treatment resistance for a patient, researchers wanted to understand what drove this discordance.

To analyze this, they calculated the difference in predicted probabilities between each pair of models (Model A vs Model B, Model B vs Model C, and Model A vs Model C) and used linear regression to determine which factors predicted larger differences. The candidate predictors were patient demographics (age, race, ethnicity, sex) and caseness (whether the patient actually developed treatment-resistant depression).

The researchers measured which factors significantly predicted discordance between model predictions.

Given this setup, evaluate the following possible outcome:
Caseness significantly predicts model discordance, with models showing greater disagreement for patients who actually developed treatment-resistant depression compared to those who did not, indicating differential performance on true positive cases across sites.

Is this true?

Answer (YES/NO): NO